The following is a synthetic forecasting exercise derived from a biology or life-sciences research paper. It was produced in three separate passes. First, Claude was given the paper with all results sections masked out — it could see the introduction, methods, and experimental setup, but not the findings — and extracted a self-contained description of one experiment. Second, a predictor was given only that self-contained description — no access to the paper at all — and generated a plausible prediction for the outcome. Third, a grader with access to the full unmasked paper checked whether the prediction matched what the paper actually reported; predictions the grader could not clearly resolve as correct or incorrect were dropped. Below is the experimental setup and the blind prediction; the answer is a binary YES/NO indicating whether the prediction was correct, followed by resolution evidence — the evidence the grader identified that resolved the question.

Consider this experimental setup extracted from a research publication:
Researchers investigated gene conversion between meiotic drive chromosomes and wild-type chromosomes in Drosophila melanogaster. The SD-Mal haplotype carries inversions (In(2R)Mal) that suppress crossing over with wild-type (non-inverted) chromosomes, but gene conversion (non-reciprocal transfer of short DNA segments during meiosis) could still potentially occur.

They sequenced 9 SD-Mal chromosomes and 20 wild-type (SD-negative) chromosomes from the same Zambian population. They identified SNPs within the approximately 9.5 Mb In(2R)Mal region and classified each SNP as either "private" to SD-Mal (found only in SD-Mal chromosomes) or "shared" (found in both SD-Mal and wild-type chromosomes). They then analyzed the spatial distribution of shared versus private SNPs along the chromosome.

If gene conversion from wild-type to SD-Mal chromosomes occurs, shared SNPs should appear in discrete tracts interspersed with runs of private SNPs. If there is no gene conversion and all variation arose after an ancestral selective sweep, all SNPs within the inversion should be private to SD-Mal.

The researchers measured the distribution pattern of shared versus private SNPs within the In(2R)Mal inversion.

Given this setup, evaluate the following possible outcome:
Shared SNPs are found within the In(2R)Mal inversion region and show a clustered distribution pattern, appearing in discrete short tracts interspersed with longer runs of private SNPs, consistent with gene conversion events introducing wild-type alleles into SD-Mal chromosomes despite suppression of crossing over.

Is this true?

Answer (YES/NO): YES